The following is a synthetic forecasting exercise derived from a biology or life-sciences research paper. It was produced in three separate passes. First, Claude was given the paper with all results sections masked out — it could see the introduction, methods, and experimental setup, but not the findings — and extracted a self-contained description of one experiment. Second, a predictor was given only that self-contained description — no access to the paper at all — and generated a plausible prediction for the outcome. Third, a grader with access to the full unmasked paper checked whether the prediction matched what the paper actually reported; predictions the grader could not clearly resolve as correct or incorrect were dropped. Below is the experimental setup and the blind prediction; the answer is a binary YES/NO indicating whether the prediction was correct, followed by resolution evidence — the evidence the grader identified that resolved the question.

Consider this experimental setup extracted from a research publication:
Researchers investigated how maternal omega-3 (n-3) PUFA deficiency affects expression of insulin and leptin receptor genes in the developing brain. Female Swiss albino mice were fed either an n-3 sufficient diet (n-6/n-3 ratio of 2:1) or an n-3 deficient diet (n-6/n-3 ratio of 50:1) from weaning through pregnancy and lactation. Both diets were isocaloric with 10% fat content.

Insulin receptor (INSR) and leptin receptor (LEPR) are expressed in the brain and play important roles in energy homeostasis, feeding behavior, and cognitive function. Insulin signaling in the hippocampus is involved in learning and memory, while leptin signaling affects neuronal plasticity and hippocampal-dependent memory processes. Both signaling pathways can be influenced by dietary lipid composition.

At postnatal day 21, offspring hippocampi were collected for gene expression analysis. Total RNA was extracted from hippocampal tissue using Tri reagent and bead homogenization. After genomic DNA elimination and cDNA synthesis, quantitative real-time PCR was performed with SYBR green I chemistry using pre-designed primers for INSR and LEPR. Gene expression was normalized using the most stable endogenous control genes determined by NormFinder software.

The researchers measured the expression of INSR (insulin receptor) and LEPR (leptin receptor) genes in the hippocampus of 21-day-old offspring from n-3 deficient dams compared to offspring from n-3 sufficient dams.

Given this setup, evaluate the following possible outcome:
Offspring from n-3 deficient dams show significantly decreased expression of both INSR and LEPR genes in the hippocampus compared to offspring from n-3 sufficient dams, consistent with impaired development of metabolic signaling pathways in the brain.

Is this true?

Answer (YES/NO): NO